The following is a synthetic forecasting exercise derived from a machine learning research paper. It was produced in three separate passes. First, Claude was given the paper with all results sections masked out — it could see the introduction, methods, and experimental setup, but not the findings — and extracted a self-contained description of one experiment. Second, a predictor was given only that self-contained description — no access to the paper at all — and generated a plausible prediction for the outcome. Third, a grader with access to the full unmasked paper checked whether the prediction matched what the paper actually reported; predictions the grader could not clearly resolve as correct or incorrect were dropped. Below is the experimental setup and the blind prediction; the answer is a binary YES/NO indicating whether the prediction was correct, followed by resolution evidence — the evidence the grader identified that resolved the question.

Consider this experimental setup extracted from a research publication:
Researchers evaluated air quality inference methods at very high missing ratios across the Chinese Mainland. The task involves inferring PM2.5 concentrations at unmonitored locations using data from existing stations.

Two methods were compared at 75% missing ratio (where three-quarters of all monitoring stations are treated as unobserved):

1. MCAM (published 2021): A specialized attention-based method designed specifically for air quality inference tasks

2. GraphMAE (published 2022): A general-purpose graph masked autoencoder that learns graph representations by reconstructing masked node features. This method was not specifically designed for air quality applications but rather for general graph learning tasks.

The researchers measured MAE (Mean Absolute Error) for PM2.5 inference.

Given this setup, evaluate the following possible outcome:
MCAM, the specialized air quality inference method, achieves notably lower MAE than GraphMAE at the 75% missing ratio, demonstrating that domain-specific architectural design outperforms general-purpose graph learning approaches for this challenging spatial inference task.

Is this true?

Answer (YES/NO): NO